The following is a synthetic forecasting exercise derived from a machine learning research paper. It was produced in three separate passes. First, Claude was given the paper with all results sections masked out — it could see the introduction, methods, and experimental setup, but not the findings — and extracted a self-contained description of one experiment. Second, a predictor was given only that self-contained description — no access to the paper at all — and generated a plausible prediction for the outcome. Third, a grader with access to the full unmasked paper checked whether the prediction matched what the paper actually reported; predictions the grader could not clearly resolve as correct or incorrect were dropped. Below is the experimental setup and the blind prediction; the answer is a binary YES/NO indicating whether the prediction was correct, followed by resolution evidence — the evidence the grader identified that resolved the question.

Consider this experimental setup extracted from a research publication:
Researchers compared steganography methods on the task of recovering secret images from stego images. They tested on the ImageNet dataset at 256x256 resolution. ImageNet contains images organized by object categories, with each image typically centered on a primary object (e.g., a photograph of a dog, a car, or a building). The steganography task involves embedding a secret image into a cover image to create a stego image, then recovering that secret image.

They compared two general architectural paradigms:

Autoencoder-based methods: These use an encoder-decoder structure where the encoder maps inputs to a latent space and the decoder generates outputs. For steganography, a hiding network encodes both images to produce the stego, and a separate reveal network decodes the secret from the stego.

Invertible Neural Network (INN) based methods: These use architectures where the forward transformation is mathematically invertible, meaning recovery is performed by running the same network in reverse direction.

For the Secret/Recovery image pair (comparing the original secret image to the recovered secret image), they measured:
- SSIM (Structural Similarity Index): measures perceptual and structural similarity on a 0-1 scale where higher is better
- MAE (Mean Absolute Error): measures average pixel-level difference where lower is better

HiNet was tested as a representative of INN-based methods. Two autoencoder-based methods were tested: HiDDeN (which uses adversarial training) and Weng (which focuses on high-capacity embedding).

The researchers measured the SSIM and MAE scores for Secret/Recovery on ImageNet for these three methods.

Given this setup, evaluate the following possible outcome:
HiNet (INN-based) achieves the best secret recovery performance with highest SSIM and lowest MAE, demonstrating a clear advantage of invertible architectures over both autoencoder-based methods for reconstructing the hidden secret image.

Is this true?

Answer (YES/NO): YES